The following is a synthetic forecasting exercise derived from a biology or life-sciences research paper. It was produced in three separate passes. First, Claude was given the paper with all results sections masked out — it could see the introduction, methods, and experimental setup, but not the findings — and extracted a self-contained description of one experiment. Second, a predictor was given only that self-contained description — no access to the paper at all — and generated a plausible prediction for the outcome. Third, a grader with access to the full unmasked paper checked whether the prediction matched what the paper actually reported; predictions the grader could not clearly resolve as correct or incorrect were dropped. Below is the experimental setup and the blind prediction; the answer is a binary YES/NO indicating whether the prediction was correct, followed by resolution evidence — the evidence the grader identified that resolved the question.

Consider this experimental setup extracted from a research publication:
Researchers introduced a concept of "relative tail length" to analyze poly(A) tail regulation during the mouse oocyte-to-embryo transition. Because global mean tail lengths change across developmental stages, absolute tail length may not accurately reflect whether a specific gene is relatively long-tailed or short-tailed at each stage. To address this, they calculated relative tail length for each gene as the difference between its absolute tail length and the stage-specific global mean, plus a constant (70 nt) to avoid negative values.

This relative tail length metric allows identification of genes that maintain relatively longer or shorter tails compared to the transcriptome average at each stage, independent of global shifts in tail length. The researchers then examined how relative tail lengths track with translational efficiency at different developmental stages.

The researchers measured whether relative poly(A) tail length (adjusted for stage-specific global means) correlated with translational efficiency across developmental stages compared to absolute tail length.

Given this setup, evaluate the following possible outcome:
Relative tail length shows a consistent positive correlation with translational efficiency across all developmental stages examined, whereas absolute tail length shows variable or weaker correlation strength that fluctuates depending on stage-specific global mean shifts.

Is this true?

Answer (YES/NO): NO